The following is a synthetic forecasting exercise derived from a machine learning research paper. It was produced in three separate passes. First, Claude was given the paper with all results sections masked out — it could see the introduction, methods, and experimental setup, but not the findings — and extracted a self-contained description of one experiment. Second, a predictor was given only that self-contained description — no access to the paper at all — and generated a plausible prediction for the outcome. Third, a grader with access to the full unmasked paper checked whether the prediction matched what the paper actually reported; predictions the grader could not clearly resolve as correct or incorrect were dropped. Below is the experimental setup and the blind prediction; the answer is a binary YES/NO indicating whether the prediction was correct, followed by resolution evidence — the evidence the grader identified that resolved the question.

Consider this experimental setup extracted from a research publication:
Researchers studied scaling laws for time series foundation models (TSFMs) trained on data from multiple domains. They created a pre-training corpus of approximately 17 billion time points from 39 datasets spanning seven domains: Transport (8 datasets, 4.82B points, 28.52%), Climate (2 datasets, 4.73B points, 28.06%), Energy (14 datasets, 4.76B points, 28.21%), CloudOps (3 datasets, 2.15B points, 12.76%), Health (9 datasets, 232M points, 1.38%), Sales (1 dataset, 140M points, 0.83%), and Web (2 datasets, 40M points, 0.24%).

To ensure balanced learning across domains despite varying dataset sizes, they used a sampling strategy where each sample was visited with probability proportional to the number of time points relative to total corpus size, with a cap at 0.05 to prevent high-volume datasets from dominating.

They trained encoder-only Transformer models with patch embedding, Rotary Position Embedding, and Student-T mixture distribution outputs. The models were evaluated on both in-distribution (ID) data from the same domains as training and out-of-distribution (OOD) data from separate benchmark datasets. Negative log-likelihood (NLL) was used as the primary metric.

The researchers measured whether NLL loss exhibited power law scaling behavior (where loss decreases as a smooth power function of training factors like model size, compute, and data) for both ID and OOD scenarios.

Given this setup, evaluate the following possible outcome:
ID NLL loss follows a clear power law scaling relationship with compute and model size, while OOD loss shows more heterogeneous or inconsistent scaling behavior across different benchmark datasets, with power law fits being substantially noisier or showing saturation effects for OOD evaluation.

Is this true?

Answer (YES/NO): NO